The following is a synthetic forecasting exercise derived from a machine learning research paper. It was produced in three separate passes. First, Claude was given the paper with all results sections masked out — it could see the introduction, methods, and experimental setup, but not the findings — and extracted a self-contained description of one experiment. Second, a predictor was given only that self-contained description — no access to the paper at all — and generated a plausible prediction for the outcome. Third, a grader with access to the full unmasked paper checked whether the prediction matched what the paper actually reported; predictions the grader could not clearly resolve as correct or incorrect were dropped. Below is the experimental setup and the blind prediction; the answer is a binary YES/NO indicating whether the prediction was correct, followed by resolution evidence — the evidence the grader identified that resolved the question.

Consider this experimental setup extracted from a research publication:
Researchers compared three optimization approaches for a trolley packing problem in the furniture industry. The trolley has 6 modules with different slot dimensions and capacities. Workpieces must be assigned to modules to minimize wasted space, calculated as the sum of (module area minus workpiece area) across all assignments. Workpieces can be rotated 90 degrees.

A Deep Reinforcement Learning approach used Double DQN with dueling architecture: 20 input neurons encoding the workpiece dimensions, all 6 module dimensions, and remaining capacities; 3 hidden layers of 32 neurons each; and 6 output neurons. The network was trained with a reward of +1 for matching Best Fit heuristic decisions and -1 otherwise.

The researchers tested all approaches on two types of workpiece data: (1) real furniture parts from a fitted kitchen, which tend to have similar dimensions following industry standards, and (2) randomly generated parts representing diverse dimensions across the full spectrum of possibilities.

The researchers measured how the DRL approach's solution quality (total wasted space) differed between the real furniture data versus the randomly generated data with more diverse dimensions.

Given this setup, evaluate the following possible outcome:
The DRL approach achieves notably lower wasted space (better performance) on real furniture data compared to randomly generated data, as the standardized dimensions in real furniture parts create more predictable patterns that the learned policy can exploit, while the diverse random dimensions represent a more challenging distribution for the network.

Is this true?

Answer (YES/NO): NO